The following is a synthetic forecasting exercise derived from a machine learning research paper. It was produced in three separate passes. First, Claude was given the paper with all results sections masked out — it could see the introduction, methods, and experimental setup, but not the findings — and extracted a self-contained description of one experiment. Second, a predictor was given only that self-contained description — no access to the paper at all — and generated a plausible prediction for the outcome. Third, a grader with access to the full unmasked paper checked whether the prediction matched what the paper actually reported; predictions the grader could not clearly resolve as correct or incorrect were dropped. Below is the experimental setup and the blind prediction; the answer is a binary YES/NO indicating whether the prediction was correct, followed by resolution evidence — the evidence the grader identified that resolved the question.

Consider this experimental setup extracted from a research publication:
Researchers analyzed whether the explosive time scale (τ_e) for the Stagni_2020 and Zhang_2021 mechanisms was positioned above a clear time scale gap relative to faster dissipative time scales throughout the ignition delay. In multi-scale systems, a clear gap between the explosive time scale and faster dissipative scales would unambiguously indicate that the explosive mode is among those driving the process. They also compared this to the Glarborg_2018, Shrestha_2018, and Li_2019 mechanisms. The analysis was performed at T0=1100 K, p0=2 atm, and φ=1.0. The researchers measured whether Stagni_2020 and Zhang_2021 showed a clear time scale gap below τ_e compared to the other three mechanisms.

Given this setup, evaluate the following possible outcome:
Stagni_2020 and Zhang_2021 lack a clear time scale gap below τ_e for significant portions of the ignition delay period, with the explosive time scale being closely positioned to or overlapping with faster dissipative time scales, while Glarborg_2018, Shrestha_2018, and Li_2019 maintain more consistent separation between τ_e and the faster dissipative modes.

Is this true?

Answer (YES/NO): NO